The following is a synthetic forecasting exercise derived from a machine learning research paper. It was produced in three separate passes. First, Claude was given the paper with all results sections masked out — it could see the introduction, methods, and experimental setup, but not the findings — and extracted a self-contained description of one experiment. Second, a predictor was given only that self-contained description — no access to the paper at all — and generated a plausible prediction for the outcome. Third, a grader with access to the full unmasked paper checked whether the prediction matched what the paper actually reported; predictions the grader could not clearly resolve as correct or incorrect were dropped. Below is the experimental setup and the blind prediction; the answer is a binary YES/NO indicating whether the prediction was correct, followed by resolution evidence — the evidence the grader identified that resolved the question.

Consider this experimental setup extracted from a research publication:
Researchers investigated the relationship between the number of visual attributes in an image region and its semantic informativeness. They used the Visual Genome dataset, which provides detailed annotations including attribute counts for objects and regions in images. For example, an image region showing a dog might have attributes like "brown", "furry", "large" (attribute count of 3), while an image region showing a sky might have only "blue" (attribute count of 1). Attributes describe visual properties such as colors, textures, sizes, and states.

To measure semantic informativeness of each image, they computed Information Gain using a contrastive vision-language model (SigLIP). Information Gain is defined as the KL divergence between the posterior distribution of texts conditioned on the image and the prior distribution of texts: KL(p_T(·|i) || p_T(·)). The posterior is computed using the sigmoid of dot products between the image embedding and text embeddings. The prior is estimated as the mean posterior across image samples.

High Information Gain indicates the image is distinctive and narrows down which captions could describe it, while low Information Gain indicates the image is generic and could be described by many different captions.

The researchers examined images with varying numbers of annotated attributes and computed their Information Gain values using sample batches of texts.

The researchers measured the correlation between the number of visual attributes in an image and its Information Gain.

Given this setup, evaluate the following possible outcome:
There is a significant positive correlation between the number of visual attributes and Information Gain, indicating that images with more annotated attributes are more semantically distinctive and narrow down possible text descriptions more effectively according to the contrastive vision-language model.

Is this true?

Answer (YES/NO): NO